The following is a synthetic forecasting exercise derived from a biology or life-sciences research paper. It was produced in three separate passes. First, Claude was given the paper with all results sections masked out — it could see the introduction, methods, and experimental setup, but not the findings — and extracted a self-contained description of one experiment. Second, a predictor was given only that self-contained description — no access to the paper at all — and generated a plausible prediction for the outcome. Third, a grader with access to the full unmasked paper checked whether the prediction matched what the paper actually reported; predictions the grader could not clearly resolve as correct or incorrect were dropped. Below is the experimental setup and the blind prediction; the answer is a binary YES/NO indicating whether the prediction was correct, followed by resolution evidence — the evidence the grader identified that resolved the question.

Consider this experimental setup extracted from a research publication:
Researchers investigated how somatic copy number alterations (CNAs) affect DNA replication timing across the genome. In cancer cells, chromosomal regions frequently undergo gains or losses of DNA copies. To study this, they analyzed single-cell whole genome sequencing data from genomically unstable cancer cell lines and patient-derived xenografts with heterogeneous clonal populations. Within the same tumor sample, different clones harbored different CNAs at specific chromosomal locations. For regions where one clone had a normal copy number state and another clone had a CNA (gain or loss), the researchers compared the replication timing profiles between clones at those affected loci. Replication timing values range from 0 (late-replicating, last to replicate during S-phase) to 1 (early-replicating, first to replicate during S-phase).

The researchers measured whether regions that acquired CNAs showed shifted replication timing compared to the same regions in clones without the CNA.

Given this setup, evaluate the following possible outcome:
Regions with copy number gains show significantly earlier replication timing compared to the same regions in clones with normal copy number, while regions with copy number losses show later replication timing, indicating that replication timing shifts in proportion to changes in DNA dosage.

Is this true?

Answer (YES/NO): NO